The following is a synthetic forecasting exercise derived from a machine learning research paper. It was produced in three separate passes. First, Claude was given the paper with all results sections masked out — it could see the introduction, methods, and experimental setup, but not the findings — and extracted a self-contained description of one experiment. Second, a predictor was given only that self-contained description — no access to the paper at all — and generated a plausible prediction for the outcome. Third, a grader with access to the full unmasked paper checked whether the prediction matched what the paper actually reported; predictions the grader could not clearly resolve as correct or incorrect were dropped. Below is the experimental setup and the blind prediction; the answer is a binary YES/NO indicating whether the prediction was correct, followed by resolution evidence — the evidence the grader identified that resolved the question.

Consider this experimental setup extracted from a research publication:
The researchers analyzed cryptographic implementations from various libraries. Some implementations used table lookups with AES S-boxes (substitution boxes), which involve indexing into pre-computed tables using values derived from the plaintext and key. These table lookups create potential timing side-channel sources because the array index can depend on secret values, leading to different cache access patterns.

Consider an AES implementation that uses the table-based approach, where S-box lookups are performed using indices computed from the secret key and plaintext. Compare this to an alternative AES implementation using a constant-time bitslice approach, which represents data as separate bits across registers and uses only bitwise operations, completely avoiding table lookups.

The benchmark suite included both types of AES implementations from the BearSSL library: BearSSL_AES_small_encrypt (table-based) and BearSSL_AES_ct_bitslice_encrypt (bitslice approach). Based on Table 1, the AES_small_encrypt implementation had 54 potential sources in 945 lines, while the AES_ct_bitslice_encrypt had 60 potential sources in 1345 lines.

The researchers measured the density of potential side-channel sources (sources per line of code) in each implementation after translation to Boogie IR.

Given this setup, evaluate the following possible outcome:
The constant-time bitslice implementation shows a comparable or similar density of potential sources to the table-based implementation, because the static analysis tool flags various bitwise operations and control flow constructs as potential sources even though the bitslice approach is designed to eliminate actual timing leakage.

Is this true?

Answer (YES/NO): NO